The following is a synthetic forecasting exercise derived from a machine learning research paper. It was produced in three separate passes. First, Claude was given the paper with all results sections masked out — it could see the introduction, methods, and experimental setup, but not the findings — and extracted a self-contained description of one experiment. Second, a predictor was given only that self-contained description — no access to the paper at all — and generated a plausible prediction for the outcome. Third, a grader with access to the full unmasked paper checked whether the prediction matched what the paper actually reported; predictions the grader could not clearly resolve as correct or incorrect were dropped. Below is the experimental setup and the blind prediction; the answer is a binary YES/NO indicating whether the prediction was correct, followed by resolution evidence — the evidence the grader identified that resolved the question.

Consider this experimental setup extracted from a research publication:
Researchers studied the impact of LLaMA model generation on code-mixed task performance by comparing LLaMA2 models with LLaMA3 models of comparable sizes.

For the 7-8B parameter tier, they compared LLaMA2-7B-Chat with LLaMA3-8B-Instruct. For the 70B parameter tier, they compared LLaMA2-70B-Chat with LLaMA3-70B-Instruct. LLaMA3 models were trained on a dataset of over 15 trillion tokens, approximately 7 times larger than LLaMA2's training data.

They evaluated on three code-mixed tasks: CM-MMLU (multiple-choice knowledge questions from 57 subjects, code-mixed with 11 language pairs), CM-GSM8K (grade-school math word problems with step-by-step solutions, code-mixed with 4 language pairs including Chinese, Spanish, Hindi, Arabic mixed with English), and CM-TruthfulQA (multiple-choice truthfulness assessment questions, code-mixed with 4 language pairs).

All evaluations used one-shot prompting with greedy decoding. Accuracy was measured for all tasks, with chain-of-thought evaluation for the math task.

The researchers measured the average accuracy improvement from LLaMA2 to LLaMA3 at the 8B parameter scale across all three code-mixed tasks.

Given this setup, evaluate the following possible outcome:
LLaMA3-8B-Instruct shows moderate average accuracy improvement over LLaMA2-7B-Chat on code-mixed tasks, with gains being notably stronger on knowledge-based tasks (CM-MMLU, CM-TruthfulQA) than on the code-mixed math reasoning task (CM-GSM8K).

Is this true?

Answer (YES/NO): NO